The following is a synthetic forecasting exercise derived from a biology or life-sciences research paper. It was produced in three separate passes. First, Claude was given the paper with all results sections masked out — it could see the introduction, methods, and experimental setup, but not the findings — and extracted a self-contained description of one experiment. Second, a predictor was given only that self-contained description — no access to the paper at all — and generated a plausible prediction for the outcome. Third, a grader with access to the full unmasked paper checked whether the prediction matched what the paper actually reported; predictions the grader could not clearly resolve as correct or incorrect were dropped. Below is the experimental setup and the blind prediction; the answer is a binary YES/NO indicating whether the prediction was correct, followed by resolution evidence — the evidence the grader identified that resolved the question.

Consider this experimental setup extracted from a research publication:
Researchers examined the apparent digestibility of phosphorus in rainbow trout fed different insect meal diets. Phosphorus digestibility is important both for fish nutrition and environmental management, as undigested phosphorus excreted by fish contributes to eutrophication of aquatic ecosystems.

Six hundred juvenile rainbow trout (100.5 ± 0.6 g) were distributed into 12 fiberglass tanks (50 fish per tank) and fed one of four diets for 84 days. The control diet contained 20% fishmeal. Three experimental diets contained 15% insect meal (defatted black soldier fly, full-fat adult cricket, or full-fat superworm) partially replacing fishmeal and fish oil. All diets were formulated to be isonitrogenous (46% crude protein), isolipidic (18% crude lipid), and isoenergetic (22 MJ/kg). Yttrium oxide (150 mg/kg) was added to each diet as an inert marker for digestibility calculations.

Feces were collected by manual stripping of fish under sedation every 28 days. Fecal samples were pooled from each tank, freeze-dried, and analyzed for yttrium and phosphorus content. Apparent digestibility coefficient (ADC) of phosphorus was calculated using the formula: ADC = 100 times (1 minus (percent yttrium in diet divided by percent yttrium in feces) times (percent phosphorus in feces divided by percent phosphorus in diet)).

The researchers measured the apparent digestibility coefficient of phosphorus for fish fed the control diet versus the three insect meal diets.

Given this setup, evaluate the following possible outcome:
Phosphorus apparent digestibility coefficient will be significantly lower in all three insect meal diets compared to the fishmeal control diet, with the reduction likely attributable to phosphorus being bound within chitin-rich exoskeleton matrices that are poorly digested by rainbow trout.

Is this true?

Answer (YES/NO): NO